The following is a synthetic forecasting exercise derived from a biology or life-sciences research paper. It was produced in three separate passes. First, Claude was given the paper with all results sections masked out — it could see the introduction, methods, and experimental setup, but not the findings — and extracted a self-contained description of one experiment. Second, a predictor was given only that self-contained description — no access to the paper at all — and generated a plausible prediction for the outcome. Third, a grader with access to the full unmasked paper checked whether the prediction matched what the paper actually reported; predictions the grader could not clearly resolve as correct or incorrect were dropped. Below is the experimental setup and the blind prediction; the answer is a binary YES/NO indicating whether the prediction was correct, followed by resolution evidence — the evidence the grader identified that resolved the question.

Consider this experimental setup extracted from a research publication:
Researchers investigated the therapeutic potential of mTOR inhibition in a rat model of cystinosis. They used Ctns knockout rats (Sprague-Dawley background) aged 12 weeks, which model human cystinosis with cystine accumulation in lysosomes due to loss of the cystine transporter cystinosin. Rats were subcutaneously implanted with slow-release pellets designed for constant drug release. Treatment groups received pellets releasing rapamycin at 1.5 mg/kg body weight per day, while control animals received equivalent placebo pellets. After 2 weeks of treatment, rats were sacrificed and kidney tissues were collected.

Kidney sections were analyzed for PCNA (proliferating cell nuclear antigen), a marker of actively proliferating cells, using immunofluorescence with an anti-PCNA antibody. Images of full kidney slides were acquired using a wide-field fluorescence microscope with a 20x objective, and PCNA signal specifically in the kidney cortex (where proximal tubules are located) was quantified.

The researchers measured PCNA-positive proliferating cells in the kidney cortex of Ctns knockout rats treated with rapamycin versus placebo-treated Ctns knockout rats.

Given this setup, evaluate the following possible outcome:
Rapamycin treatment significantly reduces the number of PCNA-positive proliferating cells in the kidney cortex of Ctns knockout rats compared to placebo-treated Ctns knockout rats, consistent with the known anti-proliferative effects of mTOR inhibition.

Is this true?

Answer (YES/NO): YES